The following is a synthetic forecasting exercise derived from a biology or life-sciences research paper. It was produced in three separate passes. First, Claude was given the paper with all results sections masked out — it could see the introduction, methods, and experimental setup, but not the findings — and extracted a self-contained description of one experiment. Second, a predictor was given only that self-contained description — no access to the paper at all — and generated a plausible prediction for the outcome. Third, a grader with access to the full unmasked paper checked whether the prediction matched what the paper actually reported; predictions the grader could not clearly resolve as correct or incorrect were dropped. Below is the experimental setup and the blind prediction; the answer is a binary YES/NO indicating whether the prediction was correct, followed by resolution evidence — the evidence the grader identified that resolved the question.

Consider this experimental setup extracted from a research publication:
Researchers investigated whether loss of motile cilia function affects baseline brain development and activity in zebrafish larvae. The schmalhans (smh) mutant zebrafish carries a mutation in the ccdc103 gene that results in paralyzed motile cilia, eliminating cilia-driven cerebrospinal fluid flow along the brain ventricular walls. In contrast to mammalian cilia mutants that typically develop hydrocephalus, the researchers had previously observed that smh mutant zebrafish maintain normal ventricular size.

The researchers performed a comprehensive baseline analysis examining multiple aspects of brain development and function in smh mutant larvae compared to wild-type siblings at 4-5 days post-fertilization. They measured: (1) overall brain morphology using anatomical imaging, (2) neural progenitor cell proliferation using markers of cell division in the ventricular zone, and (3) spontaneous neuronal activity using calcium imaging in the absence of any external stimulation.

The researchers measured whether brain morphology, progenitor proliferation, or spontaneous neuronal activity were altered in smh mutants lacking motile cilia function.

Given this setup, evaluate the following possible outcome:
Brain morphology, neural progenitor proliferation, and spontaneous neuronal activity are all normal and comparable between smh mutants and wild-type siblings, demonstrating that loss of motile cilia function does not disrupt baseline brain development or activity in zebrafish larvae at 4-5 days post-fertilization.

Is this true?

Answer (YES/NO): YES